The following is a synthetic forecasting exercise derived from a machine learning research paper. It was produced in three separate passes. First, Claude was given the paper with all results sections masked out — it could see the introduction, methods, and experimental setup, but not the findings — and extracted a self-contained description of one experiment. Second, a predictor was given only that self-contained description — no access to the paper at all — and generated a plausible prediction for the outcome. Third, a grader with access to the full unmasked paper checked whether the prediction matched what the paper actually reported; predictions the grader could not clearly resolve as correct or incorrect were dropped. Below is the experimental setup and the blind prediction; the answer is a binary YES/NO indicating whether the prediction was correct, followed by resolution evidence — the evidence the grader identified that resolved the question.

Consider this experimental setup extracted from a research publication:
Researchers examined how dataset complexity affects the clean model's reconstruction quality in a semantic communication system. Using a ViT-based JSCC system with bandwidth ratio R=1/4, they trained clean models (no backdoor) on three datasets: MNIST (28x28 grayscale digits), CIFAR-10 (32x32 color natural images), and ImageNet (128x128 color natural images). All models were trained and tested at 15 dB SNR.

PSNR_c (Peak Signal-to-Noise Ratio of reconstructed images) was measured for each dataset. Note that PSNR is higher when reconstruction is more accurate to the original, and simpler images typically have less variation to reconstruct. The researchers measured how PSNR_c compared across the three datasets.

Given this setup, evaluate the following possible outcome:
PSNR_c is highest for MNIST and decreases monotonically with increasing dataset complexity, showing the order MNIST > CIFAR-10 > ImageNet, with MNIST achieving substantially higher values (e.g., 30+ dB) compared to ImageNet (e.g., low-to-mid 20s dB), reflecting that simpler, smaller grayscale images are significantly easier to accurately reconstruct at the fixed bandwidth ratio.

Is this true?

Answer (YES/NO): NO